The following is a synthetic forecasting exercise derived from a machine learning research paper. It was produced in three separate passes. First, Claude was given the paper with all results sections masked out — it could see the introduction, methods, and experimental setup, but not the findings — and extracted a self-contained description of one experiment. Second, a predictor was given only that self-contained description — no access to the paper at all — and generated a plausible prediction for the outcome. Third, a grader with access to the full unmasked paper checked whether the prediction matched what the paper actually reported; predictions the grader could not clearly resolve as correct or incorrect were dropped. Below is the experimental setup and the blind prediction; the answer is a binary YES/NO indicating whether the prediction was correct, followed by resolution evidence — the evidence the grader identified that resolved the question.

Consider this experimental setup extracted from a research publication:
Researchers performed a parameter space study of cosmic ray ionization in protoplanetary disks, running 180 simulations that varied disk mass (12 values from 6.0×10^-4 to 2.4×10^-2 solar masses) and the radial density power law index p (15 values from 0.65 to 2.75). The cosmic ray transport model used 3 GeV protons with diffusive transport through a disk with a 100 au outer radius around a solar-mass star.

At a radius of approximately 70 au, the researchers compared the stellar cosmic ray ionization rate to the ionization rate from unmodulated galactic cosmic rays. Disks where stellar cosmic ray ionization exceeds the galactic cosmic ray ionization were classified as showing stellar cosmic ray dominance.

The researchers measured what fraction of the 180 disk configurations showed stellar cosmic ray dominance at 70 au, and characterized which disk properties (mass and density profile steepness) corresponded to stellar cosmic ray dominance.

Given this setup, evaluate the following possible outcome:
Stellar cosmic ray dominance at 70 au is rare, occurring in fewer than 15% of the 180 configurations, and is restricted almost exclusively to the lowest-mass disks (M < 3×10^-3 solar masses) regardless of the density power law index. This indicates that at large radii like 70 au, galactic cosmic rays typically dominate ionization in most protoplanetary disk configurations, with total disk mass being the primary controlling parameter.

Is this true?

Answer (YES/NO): NO